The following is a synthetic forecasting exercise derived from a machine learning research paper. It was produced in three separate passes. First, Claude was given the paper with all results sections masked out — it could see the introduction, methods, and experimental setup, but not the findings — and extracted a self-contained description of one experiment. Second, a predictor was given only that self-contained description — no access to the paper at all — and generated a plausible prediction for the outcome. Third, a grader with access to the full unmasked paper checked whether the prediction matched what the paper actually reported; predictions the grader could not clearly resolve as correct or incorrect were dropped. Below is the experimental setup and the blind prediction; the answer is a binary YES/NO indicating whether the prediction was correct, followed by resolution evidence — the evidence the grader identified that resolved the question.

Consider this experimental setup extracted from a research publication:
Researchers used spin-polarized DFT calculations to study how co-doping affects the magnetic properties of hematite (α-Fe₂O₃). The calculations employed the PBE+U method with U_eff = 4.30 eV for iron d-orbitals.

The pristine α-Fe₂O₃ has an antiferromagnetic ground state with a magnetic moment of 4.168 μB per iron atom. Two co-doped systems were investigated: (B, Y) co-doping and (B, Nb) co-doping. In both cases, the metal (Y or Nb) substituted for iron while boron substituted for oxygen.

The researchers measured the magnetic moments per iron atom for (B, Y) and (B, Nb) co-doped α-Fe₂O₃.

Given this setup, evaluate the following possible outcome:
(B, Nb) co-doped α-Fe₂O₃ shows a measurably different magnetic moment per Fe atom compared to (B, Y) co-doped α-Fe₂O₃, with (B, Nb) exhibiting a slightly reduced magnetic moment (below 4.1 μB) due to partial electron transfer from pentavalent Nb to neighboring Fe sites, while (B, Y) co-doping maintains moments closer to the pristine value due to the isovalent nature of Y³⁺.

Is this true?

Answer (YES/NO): NO